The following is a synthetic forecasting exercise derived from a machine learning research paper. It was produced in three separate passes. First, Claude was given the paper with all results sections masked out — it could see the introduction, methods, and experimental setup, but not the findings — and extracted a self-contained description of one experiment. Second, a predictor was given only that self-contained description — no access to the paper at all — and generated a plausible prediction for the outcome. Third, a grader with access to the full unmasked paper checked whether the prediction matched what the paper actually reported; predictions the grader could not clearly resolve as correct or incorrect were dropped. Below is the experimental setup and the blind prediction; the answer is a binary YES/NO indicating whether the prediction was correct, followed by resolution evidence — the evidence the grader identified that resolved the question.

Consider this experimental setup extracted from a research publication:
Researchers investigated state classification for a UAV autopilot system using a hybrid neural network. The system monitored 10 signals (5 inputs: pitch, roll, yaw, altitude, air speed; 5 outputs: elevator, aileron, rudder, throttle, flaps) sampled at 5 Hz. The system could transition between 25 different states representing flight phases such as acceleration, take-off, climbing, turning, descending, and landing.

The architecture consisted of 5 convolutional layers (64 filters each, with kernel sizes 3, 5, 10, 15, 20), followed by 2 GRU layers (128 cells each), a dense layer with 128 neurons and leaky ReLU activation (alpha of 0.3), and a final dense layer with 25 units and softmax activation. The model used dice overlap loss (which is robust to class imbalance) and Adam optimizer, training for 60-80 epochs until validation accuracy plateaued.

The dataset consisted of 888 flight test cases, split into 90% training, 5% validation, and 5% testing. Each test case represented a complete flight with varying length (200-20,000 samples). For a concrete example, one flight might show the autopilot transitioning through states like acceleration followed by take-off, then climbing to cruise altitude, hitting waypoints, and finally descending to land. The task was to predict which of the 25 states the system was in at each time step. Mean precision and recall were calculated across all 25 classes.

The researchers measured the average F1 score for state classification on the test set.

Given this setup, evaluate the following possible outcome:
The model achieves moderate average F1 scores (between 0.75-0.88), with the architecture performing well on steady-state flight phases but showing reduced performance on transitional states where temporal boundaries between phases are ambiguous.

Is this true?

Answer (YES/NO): NO